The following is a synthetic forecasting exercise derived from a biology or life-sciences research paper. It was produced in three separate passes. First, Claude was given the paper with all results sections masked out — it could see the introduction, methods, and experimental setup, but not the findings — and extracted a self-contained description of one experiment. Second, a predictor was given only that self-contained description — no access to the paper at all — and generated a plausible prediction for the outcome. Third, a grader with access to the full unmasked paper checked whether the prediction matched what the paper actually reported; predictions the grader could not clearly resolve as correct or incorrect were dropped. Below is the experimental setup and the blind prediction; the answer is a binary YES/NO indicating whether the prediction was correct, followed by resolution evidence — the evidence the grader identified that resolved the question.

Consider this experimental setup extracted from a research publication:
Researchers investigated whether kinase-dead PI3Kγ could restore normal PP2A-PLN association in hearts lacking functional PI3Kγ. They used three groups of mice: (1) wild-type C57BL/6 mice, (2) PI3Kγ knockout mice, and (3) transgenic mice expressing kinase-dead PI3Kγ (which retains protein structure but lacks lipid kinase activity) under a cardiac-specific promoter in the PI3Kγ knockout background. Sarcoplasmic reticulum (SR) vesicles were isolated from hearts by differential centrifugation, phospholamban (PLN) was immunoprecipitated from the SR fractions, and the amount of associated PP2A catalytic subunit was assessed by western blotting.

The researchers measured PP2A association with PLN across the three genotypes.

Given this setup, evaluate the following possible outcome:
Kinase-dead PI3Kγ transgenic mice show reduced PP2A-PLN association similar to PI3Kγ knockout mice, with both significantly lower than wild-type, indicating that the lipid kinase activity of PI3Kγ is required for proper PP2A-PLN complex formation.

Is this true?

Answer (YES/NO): NO